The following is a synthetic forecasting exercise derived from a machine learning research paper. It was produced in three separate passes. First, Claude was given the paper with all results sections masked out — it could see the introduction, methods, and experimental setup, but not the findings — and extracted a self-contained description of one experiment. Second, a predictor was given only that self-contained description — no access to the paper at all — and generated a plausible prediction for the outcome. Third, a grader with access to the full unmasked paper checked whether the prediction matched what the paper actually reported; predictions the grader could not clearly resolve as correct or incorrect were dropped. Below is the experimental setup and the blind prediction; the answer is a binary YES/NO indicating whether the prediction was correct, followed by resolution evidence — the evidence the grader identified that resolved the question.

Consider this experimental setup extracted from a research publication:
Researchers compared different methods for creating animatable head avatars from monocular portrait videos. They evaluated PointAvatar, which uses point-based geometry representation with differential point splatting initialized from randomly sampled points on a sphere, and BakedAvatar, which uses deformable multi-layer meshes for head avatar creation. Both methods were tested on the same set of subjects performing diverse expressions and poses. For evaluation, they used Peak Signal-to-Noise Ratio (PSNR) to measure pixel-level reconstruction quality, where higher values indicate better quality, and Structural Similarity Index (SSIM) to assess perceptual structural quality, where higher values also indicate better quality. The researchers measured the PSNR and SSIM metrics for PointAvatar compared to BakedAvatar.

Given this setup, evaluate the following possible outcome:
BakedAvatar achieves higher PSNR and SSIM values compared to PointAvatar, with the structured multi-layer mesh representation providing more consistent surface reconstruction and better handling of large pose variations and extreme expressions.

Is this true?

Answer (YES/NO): NO